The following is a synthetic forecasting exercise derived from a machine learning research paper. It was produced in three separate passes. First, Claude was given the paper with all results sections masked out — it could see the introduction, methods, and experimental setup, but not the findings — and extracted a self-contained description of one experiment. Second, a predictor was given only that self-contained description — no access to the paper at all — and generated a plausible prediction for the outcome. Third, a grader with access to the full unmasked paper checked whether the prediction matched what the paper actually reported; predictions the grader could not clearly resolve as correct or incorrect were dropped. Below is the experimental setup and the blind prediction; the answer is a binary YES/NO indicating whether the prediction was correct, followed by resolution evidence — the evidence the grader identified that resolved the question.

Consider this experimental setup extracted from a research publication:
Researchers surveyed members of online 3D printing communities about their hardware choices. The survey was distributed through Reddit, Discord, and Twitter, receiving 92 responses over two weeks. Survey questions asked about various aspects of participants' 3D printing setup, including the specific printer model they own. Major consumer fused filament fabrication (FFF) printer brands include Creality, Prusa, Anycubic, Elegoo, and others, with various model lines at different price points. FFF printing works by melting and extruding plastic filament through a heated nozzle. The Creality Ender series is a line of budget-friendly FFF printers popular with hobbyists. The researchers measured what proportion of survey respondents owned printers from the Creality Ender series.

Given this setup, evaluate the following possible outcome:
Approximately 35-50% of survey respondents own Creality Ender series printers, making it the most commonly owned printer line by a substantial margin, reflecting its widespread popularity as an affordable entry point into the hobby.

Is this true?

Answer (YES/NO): YES